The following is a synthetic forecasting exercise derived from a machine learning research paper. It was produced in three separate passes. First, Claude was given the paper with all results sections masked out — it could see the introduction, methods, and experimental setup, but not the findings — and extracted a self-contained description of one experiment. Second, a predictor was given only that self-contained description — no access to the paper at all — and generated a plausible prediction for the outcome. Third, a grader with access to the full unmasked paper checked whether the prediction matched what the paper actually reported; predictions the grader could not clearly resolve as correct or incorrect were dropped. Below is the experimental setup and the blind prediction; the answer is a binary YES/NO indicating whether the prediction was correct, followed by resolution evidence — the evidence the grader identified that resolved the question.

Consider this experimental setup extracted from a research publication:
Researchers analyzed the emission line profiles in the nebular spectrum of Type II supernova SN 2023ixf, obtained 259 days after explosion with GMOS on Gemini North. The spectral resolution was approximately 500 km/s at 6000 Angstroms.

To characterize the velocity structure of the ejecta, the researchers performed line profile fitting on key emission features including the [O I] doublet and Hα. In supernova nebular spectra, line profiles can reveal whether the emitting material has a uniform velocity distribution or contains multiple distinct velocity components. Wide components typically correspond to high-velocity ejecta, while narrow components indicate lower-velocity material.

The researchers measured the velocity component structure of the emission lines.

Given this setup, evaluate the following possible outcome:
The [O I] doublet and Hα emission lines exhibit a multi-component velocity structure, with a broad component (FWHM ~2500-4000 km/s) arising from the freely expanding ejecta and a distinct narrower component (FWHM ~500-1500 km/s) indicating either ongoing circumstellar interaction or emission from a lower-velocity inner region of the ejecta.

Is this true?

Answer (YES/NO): NO